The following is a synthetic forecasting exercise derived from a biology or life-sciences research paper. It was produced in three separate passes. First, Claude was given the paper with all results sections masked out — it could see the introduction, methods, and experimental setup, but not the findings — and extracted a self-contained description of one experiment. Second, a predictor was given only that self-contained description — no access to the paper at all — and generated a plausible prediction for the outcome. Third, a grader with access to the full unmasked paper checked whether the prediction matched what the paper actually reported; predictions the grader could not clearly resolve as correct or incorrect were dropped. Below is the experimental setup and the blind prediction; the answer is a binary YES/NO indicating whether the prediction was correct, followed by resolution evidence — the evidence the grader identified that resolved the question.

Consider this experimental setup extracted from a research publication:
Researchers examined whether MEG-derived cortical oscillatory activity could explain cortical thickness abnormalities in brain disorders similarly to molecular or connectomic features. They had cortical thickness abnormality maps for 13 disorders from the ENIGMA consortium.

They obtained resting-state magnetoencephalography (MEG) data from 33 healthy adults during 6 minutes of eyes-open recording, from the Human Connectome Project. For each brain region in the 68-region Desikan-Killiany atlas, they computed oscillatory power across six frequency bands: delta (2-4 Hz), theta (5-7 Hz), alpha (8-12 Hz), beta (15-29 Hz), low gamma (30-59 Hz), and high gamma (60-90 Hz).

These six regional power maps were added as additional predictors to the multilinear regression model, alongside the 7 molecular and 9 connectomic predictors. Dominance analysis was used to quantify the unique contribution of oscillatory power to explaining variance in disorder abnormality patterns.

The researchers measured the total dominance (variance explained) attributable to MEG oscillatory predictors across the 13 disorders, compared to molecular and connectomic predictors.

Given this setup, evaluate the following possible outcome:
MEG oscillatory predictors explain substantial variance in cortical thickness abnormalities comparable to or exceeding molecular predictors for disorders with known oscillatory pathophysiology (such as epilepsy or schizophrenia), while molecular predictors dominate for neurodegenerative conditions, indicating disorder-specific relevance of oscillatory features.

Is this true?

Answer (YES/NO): NO